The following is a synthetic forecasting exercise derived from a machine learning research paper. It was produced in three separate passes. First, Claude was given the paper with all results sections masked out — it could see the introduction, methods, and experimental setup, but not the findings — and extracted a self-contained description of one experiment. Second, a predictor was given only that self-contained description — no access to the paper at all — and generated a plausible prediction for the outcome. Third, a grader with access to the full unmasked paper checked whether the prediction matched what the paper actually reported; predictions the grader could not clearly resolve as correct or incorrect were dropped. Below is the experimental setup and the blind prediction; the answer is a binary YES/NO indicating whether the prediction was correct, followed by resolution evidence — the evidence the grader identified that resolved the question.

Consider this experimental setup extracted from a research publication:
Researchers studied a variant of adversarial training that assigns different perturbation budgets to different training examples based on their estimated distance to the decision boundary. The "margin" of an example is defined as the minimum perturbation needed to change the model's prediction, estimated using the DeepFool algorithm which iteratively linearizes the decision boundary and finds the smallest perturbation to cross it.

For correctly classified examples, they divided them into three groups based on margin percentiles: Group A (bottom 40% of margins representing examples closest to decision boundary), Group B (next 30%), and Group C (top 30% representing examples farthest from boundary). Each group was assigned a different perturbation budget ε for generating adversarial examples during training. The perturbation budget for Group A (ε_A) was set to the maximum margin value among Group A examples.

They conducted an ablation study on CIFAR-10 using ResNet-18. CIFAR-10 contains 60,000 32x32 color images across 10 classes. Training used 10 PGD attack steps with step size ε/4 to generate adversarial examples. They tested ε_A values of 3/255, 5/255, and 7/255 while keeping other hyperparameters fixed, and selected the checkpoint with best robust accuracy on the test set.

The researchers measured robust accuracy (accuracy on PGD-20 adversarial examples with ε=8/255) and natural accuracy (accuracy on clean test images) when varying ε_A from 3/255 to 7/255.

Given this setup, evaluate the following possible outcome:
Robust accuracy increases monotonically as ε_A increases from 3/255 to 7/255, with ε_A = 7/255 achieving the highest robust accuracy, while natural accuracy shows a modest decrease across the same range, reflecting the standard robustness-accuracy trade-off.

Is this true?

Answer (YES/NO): NO